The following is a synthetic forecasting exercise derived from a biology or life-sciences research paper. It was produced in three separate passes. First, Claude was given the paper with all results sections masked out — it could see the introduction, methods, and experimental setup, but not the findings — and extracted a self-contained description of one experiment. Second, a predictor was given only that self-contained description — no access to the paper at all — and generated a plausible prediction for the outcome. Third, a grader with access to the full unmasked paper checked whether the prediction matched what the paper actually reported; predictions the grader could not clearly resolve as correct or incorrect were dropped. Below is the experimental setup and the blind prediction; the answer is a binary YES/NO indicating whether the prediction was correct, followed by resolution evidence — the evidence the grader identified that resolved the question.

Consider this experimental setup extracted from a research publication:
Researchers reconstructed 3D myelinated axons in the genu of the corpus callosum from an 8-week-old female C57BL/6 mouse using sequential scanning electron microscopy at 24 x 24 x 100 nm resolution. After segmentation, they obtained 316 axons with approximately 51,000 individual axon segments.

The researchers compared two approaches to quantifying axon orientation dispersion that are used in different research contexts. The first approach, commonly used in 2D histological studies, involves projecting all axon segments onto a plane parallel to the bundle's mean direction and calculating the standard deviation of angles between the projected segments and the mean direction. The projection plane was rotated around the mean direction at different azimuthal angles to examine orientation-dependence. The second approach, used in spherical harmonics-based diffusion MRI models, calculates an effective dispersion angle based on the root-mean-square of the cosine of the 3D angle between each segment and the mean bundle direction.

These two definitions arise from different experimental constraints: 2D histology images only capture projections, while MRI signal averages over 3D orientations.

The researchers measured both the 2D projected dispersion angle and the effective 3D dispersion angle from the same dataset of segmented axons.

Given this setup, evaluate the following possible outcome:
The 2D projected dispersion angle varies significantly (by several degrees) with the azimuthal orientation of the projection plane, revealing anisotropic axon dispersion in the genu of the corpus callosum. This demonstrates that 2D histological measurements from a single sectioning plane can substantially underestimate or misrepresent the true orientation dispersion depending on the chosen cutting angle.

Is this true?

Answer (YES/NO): YES